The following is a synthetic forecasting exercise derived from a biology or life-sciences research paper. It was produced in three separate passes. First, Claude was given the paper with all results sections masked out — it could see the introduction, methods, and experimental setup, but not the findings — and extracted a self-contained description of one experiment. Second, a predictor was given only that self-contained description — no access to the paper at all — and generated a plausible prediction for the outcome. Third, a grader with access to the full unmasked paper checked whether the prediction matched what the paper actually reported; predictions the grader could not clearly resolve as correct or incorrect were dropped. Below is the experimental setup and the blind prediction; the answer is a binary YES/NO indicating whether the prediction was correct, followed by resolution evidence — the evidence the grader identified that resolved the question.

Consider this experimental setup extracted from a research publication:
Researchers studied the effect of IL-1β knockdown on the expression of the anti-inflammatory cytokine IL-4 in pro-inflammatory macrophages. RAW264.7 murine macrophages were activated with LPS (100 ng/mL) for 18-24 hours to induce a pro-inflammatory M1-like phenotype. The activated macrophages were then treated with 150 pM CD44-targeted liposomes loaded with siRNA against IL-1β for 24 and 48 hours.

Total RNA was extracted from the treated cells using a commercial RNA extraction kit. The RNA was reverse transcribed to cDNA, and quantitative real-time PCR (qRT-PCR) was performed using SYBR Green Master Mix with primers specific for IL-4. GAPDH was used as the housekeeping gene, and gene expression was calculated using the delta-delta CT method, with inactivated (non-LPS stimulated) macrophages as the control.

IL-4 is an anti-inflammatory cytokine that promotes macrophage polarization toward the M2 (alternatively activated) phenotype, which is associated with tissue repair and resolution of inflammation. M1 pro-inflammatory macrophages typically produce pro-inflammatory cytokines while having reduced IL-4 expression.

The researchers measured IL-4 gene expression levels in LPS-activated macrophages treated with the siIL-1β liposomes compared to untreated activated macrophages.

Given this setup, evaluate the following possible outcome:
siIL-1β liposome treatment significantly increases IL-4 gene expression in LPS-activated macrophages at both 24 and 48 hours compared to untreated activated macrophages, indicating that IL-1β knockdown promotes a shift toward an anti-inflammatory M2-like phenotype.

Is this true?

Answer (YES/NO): YES